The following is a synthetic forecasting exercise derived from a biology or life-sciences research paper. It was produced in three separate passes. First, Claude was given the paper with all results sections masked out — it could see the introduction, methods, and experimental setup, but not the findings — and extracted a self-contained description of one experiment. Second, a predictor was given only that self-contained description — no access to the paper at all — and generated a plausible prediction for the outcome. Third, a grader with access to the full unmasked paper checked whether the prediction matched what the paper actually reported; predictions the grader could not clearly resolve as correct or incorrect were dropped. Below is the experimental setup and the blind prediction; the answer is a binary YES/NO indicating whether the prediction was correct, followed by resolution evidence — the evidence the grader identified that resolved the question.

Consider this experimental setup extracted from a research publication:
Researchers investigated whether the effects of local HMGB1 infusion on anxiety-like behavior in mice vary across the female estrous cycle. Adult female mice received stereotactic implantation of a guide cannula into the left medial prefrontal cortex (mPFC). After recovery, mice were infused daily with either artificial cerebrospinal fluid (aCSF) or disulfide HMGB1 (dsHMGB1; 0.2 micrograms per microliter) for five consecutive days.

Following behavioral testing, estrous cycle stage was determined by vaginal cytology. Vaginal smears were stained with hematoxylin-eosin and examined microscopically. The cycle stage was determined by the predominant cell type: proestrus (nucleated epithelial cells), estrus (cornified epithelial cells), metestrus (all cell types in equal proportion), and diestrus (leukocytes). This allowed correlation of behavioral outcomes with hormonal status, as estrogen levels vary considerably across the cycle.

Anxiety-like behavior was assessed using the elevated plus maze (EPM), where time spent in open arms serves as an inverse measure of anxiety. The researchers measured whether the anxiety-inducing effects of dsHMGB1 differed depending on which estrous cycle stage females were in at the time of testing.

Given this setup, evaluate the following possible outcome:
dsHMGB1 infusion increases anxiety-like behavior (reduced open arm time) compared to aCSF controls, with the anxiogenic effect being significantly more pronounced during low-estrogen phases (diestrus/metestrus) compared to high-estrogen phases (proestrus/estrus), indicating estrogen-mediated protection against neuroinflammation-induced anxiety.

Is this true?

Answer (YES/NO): NO